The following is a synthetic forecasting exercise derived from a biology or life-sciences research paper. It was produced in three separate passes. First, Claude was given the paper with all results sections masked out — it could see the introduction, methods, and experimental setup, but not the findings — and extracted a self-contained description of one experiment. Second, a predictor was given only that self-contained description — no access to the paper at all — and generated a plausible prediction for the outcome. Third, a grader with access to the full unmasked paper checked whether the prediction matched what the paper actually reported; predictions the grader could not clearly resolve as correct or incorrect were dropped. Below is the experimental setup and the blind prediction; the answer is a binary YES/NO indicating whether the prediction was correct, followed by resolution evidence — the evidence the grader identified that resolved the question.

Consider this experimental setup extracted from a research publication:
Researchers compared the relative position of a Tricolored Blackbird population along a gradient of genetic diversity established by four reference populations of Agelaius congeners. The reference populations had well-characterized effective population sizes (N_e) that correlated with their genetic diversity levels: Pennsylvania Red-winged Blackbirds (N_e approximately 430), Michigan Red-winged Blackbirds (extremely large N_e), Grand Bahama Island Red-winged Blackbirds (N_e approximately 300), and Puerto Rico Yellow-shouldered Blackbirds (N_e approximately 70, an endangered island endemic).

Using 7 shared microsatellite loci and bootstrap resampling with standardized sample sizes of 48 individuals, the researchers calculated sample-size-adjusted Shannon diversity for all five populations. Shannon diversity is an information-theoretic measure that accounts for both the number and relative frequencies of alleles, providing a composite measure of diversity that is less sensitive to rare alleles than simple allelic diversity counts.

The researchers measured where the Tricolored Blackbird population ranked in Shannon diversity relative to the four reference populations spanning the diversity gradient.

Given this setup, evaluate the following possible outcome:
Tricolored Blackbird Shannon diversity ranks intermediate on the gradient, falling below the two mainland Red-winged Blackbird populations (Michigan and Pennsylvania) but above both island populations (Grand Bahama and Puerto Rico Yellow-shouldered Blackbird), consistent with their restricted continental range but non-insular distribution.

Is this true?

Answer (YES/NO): YES